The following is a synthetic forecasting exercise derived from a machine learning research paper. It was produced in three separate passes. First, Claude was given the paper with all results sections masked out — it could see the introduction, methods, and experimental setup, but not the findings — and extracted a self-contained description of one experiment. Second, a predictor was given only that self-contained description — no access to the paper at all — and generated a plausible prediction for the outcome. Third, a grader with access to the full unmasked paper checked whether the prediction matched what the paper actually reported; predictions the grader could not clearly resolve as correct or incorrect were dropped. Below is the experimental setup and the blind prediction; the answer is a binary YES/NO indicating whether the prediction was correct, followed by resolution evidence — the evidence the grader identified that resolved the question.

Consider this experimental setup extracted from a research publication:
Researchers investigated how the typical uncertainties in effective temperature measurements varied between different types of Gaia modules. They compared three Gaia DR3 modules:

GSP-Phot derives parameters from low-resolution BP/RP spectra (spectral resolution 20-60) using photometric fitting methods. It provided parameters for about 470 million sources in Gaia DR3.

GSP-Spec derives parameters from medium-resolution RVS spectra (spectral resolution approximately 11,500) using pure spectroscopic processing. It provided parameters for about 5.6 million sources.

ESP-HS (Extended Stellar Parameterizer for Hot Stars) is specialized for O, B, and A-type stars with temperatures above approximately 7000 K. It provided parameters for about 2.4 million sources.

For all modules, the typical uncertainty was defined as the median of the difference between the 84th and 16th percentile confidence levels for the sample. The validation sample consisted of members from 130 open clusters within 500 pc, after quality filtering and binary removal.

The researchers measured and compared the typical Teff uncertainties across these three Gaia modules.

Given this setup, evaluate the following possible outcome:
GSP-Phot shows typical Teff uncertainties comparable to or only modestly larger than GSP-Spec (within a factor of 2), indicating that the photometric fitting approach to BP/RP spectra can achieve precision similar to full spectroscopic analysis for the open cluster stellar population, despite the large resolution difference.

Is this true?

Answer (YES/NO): NO